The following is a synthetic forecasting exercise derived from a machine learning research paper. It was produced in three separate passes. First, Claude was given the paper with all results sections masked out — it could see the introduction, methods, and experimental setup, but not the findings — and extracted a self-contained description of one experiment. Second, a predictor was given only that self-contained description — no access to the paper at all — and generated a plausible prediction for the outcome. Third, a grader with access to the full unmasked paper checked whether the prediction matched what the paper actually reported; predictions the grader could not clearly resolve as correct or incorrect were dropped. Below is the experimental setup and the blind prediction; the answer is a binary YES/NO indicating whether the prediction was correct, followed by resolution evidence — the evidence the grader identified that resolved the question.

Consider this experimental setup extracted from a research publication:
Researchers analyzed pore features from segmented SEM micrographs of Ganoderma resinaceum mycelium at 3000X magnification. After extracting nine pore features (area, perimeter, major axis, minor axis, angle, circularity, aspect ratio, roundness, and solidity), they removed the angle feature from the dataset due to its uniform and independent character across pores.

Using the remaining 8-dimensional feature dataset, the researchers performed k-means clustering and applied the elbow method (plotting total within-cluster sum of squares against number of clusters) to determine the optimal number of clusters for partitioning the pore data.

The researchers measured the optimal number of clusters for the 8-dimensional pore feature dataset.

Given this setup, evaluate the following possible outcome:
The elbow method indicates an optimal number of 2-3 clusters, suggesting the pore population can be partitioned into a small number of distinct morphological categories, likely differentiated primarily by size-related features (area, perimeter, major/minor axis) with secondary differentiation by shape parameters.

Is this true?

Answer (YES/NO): YES